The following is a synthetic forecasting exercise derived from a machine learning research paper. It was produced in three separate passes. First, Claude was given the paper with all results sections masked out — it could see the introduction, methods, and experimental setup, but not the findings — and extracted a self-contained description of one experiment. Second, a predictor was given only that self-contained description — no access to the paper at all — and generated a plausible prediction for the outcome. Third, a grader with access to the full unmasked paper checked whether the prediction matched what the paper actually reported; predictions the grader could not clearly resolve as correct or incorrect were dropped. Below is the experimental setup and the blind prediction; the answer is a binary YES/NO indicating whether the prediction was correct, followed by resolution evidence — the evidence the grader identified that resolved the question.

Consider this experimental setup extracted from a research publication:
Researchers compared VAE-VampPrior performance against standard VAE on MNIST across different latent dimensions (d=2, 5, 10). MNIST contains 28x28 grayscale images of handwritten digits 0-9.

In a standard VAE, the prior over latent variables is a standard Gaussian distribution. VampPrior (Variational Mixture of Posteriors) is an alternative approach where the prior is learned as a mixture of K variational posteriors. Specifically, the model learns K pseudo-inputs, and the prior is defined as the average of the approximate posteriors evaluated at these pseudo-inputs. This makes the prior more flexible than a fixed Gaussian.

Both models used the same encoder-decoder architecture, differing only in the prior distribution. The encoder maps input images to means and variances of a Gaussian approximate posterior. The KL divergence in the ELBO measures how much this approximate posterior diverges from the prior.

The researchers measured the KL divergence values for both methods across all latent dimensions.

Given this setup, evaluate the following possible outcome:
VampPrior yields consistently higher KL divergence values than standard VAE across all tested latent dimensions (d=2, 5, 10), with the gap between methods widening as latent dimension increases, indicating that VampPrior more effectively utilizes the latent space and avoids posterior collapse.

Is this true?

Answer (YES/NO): NO